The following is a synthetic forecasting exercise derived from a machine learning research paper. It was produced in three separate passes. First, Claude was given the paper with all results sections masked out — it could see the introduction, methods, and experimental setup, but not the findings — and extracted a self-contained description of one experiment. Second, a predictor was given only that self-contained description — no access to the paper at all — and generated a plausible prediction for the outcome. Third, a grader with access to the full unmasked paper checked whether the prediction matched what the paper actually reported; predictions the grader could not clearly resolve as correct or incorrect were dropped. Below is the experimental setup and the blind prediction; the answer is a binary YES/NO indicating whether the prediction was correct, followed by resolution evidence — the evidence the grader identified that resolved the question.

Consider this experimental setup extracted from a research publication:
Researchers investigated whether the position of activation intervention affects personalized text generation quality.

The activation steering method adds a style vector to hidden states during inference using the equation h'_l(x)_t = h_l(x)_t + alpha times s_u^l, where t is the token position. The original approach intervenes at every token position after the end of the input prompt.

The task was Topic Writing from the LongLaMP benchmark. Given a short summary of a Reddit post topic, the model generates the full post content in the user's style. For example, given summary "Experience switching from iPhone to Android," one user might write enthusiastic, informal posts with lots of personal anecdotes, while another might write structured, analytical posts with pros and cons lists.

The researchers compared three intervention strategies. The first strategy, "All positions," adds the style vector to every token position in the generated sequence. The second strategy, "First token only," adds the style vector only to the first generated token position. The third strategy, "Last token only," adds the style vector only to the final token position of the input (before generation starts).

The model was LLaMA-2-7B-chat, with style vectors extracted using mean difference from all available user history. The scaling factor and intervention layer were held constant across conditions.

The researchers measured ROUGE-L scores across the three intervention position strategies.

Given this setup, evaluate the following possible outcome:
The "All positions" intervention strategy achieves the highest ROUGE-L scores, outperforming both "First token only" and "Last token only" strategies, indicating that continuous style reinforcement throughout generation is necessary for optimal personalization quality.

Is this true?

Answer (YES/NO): YES